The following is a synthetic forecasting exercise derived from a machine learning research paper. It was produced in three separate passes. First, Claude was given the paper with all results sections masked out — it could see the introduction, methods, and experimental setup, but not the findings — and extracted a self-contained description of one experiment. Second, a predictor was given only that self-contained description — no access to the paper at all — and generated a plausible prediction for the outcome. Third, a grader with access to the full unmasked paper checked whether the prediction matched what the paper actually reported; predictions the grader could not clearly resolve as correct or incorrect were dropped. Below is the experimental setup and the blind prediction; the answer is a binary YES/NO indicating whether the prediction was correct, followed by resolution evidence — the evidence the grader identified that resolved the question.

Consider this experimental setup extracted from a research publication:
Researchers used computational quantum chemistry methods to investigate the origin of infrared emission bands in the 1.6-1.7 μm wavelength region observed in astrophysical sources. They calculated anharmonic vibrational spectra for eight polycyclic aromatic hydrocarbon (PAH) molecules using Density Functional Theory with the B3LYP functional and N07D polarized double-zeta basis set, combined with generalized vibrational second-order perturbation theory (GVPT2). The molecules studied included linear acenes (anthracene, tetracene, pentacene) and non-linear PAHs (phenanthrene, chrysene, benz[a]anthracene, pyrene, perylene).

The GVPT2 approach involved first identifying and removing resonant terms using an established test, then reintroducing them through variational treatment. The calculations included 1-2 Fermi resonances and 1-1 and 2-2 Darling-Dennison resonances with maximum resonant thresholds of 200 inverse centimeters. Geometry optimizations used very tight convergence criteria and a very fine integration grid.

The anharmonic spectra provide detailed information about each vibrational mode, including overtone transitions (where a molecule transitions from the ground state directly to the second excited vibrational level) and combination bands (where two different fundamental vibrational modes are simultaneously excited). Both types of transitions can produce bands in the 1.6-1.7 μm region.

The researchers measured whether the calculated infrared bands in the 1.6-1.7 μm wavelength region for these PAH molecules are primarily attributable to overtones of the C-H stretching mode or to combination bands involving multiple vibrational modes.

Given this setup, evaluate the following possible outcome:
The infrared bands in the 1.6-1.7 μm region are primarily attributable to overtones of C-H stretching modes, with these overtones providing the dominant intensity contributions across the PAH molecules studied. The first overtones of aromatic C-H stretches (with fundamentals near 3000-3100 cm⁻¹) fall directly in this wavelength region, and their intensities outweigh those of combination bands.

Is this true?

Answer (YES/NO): NO